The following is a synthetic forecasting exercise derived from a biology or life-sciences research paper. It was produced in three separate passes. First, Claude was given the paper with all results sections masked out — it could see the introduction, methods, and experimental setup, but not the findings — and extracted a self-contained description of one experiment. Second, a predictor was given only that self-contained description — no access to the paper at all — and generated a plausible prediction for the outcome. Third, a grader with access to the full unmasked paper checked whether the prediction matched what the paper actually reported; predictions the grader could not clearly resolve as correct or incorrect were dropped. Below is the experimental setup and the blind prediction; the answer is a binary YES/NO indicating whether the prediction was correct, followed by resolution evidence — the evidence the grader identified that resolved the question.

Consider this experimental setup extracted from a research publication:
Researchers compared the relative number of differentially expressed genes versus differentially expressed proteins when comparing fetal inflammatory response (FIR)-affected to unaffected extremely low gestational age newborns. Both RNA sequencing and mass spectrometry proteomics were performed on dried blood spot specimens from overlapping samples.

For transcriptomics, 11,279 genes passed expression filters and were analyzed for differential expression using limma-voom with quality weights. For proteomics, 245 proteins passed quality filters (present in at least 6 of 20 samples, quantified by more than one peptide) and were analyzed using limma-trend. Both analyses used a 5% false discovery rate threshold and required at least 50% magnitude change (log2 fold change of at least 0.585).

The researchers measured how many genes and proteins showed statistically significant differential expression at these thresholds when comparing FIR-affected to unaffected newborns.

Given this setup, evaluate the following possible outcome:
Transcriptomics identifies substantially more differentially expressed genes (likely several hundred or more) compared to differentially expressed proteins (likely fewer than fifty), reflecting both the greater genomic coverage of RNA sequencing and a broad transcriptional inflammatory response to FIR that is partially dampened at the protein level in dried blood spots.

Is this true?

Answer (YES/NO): YES